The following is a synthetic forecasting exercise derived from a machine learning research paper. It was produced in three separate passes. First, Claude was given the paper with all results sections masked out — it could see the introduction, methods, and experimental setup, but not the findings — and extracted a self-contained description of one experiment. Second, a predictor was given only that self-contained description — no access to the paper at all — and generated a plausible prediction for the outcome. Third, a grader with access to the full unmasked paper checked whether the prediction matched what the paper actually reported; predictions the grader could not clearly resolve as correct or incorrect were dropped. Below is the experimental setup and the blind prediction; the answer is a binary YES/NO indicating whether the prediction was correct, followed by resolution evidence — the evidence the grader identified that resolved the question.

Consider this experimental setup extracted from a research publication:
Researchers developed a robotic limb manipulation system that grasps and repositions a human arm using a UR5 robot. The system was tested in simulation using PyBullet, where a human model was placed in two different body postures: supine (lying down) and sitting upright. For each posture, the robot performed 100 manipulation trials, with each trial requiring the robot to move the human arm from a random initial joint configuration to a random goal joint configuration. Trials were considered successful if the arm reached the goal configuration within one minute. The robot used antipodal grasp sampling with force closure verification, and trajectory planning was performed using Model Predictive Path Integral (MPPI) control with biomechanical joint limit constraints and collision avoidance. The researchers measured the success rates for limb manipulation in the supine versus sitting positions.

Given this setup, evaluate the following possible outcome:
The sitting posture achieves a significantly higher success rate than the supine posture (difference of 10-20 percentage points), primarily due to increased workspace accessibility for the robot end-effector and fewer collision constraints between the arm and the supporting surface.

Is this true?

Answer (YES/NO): NO